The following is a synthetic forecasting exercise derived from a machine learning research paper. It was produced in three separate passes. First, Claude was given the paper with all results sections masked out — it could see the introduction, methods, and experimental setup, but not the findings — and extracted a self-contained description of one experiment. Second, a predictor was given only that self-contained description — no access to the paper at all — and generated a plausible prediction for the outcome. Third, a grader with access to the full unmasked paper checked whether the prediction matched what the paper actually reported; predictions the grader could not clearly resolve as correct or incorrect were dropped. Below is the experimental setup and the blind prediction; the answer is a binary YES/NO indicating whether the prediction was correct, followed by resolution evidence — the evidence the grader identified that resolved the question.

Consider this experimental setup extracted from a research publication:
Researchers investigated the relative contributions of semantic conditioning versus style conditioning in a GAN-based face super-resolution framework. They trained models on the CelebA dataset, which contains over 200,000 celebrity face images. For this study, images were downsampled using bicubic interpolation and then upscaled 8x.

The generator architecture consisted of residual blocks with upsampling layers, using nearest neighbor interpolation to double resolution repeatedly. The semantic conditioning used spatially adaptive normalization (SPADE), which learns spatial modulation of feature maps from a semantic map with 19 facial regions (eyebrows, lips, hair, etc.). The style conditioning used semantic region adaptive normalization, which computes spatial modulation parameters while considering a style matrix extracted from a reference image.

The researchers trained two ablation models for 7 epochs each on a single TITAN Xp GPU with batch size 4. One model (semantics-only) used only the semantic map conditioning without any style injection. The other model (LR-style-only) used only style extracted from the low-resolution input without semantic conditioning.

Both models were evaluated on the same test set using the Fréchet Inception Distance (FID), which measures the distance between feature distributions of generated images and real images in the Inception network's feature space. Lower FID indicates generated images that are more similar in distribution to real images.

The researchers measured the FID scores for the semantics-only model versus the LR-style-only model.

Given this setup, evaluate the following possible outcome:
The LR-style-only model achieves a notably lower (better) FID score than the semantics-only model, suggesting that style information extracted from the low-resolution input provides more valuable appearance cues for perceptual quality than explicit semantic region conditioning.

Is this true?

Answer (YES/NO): NO